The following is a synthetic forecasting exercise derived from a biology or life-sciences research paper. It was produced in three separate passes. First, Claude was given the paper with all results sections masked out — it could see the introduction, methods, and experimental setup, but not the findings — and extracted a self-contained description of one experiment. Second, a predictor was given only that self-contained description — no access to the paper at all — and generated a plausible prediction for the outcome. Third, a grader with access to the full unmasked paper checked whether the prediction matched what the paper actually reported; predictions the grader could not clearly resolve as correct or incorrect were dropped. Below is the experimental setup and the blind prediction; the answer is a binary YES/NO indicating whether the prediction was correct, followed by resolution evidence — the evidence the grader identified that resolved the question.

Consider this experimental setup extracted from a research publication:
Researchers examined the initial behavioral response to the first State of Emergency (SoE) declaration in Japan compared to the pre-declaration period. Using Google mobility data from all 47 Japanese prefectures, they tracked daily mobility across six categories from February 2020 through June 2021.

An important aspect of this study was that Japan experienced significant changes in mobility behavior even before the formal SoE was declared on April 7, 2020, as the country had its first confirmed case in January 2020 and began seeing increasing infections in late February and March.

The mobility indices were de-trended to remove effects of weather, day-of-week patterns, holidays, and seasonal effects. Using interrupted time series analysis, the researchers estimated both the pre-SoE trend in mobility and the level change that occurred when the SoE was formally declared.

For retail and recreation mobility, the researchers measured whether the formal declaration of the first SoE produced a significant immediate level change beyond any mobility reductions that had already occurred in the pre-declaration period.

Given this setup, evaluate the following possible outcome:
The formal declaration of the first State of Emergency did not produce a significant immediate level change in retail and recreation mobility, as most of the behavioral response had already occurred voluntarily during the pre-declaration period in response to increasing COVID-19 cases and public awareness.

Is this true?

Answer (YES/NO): NO